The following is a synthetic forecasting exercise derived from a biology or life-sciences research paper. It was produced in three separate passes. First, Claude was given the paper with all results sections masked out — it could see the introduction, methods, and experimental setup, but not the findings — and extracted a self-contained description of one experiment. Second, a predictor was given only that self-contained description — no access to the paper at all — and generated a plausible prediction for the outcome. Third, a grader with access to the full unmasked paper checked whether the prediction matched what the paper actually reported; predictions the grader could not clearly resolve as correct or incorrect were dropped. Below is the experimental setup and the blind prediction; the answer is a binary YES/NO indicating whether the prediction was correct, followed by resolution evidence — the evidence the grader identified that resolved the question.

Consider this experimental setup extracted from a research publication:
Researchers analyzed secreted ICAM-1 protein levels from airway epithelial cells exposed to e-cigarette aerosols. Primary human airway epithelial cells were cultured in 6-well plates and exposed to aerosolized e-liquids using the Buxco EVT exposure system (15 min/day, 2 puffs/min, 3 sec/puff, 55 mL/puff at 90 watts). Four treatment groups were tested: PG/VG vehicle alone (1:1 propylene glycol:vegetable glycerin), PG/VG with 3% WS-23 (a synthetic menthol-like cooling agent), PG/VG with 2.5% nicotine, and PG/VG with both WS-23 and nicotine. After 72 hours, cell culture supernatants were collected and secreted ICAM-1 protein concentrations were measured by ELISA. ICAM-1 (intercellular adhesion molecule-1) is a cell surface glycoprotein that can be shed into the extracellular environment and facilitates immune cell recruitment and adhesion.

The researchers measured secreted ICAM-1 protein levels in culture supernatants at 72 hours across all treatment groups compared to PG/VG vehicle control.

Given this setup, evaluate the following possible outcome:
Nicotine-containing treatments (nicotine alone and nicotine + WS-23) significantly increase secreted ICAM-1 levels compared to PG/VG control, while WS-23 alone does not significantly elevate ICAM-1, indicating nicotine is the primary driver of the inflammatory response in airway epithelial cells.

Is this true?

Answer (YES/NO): NO